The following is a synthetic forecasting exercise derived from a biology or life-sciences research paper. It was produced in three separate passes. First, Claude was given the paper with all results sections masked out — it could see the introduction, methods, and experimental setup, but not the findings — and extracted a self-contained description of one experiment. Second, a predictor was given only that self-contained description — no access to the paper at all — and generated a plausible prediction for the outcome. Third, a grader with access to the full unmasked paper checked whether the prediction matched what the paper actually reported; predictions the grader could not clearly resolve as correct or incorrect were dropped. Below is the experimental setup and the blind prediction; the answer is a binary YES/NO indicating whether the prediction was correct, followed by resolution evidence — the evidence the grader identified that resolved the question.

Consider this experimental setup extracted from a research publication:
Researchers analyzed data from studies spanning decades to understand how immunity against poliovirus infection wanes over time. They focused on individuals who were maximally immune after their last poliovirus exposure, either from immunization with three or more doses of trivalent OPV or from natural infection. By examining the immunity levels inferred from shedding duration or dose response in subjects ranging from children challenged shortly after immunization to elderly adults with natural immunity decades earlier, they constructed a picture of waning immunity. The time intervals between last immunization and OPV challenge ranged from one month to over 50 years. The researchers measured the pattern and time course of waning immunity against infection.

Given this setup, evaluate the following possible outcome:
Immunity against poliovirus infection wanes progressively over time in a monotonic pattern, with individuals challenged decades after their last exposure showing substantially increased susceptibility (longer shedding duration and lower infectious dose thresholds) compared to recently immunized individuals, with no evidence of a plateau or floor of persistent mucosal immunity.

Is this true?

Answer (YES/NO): NO